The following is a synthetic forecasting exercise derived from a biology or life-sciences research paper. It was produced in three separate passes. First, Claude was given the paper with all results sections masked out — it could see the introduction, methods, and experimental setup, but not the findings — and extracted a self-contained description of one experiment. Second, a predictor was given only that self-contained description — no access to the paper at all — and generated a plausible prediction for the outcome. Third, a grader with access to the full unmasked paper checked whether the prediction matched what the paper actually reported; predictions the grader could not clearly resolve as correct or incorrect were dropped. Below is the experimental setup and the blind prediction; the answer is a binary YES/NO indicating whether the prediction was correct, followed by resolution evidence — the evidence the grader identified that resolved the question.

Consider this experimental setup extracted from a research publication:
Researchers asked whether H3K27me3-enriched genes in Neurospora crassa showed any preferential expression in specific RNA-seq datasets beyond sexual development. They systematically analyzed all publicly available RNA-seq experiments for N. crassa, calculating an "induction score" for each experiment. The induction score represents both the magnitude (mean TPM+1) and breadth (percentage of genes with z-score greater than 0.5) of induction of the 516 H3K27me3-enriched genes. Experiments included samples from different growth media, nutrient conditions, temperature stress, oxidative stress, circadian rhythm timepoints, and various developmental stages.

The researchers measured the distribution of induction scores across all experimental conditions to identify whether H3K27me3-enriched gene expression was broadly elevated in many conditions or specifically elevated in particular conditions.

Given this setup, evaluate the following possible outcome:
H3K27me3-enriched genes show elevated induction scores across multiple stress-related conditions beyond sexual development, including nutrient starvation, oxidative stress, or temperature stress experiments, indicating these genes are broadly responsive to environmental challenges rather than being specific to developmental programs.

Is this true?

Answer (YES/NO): NO